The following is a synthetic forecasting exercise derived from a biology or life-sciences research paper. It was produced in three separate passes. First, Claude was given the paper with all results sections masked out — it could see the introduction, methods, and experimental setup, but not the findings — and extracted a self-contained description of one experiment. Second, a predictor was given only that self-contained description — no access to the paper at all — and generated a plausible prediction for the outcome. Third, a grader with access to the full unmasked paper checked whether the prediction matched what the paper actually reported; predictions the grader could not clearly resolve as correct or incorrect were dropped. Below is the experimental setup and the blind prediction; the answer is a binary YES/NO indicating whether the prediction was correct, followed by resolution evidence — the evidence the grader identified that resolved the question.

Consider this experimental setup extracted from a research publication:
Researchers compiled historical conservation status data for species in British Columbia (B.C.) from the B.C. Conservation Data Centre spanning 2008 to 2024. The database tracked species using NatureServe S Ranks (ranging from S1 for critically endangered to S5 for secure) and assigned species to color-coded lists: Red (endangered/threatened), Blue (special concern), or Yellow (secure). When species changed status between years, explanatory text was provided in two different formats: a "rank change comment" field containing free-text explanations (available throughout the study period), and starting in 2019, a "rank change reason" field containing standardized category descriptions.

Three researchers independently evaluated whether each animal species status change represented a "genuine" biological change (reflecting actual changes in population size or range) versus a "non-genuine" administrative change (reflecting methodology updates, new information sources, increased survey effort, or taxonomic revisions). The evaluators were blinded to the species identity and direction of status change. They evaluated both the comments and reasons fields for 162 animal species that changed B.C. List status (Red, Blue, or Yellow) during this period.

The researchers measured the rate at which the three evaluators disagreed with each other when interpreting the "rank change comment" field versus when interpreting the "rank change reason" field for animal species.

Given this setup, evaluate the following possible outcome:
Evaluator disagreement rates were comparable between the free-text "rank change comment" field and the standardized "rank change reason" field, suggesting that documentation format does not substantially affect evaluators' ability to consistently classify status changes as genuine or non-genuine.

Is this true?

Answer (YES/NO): NO